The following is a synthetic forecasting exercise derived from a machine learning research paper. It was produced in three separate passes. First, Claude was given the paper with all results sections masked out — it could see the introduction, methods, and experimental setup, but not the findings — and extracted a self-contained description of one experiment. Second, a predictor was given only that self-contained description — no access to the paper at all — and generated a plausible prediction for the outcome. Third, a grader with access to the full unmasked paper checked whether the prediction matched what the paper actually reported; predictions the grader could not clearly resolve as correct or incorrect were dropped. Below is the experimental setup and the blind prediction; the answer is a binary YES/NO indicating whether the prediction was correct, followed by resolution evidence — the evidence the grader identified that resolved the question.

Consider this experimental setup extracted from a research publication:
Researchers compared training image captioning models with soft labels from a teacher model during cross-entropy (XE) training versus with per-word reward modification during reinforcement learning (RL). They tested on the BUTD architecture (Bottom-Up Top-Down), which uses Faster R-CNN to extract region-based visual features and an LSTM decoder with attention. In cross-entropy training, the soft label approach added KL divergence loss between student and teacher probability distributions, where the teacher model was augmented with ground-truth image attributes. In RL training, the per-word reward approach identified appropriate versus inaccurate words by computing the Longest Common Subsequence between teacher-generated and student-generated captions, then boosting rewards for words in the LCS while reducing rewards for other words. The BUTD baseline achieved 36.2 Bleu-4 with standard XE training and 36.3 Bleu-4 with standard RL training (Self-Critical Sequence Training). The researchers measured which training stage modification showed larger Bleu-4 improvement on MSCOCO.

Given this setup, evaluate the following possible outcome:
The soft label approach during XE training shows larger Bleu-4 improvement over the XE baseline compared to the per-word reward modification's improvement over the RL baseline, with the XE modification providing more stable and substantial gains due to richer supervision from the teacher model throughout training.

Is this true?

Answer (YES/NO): NO